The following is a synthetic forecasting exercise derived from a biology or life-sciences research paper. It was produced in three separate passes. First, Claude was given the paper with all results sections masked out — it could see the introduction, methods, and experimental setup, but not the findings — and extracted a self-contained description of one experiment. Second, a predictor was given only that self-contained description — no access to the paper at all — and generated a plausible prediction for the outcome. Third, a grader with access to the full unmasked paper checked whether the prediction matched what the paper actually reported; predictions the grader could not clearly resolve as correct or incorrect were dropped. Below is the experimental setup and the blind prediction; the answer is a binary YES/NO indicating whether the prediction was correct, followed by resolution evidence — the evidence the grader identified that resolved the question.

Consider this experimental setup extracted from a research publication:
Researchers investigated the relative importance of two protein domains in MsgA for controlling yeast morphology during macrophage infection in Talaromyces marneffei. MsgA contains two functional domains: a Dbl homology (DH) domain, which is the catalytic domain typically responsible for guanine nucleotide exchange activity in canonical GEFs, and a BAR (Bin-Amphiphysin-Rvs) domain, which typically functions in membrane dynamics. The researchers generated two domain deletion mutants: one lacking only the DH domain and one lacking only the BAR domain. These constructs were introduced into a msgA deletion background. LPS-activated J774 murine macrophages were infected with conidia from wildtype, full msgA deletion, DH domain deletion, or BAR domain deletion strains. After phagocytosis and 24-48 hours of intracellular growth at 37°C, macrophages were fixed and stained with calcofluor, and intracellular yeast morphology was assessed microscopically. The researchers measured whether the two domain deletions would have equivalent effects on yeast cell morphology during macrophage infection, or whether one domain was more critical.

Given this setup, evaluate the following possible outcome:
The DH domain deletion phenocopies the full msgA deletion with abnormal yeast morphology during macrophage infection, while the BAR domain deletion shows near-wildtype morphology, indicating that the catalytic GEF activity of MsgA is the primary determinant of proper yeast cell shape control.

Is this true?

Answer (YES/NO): NO